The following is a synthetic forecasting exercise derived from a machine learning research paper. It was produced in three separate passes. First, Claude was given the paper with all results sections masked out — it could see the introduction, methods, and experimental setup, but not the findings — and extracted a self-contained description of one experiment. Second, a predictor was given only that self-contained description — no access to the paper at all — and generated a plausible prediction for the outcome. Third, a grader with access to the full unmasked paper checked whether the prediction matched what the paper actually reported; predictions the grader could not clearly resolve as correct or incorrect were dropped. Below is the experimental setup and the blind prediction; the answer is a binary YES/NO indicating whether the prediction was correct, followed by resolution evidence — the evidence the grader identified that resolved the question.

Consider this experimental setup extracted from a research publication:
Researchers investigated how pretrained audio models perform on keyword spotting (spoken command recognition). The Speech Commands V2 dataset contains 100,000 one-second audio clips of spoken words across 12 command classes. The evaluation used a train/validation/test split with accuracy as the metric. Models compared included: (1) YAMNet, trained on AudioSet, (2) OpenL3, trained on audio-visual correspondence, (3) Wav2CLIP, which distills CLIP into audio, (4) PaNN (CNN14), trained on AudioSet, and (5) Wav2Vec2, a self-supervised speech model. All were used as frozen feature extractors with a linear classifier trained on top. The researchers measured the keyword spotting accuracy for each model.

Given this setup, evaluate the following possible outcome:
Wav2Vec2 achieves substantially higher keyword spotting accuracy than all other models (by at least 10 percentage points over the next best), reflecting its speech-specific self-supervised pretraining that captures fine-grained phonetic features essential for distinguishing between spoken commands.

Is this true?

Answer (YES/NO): YES